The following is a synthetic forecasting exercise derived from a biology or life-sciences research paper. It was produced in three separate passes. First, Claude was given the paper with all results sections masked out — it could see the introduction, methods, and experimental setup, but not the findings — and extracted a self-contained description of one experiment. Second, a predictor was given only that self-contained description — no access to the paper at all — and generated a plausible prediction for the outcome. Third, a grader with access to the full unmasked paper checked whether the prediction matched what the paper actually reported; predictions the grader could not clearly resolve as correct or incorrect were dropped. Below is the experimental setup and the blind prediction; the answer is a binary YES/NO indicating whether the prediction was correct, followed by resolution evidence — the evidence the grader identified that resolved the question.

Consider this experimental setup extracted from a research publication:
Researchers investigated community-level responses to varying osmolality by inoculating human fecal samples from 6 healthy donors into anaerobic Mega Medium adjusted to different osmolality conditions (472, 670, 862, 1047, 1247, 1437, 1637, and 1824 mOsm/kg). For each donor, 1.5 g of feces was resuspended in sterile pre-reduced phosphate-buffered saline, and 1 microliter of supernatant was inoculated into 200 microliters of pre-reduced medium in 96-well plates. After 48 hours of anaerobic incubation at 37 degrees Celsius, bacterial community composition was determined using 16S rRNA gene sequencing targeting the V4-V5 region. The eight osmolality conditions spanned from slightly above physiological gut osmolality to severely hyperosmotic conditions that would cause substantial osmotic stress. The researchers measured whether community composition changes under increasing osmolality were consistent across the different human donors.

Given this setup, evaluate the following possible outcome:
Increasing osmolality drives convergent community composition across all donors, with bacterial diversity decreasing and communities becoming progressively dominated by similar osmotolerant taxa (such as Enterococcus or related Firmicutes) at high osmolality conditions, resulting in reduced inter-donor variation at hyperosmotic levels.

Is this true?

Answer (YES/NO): NO